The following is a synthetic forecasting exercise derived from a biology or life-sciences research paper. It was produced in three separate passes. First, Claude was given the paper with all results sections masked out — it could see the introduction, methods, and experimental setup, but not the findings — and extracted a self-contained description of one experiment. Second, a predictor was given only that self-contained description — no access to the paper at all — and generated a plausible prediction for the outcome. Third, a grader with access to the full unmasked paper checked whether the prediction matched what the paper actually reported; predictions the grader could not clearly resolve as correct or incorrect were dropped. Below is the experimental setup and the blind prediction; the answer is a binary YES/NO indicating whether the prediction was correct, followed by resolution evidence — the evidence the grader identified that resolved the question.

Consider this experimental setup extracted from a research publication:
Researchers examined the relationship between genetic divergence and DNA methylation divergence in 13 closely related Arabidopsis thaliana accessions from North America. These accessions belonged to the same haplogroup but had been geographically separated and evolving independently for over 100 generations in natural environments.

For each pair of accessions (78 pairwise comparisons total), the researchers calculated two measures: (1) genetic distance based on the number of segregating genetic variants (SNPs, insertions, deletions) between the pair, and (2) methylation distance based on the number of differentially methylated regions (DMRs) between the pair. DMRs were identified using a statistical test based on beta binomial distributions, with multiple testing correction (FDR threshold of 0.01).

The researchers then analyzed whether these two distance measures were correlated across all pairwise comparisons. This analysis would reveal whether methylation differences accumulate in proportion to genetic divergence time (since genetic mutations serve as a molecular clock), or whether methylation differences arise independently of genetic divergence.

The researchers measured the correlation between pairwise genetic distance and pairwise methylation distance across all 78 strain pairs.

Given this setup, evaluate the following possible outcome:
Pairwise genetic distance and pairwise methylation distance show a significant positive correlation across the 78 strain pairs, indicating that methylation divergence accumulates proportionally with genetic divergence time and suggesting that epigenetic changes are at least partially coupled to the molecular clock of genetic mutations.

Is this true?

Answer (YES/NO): YES